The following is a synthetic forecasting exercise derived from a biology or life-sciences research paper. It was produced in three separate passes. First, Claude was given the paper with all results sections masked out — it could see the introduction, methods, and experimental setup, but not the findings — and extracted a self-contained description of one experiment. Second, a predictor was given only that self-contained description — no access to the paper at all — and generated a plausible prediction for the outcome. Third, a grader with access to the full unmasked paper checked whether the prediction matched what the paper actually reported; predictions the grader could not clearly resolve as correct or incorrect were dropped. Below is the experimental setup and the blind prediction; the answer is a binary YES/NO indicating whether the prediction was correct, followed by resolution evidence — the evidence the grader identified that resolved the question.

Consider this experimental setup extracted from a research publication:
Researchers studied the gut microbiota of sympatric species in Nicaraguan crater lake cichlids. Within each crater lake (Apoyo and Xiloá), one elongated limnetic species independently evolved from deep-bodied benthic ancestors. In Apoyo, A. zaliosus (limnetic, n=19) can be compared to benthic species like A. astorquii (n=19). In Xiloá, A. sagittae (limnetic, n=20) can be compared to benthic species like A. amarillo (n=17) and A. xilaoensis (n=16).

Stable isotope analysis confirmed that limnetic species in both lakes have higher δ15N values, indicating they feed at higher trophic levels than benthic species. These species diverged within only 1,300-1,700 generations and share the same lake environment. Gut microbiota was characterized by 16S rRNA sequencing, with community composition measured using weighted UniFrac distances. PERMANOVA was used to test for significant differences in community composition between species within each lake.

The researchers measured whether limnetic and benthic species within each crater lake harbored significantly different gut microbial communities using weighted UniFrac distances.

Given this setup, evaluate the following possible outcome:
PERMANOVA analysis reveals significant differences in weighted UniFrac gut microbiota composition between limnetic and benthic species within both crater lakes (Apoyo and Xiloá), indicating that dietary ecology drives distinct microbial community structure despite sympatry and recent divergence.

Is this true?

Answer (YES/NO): NO